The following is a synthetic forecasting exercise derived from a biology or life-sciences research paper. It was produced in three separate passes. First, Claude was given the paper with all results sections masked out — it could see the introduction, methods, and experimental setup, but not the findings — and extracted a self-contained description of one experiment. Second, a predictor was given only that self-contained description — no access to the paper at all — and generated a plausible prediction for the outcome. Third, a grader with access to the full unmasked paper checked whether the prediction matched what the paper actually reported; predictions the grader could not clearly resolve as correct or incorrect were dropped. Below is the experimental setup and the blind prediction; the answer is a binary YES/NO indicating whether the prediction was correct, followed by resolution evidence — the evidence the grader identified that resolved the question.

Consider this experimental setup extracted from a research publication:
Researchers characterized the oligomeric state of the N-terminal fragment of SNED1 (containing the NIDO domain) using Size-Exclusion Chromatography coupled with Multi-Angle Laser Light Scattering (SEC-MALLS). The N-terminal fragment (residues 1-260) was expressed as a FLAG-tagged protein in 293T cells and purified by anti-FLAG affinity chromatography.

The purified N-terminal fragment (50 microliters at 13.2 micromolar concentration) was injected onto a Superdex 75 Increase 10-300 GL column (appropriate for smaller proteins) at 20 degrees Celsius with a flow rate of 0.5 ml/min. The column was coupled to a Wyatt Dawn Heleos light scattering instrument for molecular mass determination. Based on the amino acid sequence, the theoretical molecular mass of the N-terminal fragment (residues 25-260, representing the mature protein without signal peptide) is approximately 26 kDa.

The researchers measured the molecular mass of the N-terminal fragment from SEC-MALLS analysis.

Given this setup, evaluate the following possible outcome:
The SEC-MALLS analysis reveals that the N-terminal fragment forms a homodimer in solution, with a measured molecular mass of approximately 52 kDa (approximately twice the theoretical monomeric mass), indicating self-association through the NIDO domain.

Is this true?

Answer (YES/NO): NO